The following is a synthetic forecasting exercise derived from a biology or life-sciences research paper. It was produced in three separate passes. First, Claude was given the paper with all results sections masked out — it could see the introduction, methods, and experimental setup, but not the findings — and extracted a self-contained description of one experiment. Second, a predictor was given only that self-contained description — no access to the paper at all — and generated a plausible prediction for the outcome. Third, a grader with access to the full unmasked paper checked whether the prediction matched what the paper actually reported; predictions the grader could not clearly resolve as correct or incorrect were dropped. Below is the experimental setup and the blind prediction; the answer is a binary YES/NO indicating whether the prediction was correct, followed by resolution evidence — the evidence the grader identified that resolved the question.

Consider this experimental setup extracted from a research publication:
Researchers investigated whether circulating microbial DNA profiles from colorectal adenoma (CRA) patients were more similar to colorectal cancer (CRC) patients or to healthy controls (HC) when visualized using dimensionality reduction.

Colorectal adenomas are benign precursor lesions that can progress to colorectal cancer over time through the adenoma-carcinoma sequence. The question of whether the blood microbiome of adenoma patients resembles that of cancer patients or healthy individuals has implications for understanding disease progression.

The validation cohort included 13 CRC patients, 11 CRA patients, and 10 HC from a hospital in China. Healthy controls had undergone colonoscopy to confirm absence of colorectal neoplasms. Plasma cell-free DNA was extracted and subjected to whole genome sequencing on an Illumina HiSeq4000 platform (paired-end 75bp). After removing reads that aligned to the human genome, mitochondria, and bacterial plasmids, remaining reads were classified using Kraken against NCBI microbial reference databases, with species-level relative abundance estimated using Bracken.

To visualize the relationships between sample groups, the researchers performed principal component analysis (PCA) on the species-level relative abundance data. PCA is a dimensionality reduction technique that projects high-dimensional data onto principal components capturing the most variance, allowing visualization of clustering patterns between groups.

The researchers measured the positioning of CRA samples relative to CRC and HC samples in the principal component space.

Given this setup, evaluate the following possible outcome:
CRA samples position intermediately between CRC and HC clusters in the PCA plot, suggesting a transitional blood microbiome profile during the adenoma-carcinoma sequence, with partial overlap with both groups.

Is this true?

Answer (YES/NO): NO